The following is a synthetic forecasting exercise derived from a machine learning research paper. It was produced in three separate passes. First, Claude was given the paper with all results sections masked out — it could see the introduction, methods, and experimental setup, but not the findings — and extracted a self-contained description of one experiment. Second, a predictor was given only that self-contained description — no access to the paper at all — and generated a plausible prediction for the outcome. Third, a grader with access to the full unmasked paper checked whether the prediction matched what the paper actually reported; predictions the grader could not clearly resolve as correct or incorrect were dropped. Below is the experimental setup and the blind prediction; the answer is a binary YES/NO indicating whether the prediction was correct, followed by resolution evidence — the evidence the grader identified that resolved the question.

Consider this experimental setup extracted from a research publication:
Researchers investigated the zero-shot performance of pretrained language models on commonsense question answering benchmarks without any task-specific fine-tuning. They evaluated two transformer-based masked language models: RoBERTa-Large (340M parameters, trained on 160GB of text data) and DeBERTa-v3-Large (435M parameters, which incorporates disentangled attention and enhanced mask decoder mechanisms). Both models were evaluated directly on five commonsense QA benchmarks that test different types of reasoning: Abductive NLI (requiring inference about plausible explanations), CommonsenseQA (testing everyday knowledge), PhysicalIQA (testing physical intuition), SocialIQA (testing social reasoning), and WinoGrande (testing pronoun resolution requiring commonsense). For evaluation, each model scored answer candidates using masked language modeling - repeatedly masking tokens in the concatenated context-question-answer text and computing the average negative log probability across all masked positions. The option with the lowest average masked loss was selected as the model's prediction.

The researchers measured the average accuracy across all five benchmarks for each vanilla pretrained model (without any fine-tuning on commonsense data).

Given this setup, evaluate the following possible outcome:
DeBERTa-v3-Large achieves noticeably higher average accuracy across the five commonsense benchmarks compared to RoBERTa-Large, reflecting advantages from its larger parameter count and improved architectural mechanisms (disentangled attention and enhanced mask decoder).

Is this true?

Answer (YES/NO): NO